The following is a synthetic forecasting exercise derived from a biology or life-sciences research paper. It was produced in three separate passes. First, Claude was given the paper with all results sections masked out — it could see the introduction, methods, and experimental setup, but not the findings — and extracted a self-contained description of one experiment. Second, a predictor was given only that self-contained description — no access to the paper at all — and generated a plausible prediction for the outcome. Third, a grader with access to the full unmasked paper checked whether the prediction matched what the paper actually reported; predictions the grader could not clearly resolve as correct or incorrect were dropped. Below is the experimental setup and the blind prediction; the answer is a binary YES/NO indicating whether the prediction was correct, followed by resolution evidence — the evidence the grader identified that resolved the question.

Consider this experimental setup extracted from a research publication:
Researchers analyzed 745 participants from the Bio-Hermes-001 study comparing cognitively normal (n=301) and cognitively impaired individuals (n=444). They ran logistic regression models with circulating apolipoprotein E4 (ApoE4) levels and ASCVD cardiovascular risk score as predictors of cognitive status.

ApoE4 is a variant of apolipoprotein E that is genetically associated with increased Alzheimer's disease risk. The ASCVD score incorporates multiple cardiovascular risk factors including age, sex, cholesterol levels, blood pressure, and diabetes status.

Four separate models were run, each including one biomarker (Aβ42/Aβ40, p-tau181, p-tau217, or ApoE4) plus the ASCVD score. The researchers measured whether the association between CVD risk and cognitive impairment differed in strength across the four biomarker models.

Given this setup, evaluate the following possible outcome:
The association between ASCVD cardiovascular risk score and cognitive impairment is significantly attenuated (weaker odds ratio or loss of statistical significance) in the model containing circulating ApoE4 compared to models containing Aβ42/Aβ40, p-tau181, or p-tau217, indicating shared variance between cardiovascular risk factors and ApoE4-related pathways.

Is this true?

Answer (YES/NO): NO